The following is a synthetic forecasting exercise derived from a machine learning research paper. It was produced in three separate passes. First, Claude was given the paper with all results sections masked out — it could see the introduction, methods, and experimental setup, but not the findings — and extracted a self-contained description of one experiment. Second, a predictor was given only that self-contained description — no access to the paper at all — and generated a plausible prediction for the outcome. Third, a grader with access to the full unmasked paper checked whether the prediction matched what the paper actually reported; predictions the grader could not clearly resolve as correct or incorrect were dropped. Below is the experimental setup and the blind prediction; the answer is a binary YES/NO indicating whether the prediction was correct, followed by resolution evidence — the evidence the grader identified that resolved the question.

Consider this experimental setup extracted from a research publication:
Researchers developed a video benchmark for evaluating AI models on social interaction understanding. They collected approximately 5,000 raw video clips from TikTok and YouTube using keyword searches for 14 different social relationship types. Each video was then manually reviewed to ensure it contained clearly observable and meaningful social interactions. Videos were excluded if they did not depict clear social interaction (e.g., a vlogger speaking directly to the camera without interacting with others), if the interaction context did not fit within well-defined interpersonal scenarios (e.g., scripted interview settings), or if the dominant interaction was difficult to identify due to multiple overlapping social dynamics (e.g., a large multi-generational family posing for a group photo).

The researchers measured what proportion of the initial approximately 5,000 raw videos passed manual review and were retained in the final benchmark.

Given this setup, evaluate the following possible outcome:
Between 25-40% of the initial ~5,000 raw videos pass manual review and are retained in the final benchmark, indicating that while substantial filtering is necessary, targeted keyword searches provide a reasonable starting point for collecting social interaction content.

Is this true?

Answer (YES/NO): NO